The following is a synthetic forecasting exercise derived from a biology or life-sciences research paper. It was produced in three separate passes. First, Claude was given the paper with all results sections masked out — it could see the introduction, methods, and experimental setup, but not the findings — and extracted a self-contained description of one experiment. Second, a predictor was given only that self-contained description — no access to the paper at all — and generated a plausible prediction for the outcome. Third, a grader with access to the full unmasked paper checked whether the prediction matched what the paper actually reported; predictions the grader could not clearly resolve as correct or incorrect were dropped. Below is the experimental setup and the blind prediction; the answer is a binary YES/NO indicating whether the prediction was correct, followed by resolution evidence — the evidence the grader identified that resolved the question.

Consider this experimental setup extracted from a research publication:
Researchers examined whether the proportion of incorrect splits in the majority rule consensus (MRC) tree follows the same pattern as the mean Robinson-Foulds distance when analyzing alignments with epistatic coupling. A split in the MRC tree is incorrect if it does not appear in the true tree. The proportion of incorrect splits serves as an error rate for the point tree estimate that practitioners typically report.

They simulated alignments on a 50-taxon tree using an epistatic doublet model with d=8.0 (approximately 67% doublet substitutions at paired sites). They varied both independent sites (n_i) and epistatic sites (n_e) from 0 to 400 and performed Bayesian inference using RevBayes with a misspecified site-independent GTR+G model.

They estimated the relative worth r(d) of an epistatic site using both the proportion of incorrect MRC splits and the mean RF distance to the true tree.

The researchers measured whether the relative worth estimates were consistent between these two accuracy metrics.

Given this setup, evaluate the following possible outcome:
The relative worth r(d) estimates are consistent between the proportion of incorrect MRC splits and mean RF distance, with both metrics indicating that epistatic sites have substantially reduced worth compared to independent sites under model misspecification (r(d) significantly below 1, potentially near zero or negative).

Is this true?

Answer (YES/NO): NO